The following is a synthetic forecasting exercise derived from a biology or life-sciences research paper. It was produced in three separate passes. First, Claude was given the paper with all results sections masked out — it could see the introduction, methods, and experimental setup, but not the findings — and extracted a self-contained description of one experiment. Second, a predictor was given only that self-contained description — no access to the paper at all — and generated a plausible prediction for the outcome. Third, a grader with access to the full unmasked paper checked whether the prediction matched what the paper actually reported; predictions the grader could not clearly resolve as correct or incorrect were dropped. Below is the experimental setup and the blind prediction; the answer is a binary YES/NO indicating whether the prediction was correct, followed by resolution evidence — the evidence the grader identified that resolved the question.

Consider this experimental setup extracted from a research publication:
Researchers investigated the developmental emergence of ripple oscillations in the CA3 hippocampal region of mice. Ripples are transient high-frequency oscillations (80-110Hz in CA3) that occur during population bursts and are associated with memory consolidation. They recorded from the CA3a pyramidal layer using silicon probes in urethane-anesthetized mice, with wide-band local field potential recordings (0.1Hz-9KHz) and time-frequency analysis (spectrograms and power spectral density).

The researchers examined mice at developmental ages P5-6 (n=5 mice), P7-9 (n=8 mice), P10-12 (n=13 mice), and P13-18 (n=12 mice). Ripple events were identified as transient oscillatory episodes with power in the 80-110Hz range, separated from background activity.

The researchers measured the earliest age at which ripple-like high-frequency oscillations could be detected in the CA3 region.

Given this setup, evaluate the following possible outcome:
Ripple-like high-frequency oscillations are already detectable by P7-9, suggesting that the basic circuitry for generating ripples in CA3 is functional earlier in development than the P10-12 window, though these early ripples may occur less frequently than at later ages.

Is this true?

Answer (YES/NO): YES